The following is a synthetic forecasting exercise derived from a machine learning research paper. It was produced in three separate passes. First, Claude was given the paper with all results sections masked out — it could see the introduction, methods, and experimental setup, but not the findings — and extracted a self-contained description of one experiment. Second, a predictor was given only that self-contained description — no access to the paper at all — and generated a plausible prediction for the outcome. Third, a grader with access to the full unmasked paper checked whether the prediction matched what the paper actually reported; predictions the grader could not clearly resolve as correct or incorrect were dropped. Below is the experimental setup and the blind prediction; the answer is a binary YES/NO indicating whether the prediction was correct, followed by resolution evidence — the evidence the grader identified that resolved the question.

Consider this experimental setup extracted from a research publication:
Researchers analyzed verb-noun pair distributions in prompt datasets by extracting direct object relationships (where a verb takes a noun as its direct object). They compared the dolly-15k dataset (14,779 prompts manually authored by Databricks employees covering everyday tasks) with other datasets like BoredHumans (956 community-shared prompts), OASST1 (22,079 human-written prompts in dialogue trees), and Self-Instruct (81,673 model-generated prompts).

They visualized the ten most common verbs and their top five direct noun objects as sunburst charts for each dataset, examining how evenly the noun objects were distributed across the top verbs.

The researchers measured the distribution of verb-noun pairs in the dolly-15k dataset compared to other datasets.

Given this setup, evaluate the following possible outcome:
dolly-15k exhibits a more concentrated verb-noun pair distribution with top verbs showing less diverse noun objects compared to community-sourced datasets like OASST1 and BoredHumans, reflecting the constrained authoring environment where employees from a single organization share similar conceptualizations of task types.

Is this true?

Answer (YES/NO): YES